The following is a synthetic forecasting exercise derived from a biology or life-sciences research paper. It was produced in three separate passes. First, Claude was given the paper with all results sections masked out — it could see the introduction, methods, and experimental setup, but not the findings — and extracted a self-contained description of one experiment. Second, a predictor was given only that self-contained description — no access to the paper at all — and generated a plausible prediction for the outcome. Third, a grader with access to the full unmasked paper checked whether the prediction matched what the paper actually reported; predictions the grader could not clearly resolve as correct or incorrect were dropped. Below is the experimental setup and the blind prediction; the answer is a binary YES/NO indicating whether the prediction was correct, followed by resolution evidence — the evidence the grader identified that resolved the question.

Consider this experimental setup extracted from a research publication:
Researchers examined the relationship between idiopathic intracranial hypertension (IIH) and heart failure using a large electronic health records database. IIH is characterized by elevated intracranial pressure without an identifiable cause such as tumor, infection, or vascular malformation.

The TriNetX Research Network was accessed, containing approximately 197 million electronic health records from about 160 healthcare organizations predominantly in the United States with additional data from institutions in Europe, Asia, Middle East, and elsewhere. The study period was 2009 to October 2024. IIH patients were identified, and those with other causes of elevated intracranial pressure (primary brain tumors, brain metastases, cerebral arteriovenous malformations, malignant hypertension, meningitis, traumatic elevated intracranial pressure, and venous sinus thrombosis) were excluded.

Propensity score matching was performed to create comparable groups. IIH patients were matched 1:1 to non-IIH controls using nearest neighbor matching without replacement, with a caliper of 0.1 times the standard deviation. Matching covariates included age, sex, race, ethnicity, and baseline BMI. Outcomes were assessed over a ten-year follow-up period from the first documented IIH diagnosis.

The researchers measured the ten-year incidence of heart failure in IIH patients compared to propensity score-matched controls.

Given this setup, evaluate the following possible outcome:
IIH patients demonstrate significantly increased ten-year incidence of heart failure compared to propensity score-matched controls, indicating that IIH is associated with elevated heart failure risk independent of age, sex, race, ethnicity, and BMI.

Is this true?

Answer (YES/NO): YES